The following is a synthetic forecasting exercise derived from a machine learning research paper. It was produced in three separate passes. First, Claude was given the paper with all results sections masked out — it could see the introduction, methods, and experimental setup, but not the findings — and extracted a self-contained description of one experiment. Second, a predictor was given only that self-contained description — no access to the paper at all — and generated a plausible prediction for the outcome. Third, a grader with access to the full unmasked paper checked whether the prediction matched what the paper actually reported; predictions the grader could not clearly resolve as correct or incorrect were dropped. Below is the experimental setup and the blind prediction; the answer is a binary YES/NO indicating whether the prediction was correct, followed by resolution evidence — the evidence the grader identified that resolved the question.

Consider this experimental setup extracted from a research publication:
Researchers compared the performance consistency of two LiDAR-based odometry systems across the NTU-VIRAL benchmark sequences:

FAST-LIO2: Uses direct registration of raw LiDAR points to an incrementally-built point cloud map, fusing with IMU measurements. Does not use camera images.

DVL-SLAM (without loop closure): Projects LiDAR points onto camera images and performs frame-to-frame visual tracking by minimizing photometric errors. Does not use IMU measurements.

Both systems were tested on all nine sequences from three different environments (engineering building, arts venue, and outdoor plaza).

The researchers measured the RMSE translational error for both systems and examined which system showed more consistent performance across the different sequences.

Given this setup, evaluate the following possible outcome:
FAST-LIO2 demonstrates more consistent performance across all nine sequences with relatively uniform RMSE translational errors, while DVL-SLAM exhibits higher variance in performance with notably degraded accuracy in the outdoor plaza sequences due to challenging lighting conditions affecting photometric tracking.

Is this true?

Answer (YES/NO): NO